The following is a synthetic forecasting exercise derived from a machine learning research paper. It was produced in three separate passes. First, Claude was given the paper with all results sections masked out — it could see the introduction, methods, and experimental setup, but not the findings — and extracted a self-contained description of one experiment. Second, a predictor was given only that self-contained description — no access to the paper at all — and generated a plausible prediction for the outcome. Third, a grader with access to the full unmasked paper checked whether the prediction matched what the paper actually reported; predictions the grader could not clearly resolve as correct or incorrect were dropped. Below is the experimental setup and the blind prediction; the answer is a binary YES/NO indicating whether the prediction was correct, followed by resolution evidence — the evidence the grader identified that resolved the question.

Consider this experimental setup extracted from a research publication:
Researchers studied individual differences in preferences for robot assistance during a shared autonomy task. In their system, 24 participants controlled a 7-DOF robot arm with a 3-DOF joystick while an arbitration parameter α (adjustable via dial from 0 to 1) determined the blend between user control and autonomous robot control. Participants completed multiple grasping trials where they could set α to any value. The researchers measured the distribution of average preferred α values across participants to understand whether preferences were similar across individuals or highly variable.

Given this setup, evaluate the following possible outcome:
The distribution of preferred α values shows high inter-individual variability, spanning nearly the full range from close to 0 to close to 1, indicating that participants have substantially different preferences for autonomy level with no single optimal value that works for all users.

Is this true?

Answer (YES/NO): NO